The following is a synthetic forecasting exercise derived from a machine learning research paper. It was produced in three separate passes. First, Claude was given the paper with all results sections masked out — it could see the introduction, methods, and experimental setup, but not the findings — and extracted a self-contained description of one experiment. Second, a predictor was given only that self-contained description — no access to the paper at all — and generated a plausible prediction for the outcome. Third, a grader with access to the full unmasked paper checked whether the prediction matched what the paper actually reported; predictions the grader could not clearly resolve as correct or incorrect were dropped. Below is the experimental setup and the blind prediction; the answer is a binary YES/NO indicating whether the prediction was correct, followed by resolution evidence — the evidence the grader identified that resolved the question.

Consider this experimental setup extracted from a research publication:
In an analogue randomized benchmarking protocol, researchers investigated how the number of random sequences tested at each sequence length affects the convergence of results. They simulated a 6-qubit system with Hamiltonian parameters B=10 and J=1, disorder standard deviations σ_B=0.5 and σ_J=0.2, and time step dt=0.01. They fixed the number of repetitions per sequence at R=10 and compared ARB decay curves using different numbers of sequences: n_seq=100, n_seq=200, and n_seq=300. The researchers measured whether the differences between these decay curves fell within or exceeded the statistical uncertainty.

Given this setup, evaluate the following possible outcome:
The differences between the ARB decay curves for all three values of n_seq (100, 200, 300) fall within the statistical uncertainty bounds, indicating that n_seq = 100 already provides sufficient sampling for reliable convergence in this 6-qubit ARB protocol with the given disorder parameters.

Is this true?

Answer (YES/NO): YES